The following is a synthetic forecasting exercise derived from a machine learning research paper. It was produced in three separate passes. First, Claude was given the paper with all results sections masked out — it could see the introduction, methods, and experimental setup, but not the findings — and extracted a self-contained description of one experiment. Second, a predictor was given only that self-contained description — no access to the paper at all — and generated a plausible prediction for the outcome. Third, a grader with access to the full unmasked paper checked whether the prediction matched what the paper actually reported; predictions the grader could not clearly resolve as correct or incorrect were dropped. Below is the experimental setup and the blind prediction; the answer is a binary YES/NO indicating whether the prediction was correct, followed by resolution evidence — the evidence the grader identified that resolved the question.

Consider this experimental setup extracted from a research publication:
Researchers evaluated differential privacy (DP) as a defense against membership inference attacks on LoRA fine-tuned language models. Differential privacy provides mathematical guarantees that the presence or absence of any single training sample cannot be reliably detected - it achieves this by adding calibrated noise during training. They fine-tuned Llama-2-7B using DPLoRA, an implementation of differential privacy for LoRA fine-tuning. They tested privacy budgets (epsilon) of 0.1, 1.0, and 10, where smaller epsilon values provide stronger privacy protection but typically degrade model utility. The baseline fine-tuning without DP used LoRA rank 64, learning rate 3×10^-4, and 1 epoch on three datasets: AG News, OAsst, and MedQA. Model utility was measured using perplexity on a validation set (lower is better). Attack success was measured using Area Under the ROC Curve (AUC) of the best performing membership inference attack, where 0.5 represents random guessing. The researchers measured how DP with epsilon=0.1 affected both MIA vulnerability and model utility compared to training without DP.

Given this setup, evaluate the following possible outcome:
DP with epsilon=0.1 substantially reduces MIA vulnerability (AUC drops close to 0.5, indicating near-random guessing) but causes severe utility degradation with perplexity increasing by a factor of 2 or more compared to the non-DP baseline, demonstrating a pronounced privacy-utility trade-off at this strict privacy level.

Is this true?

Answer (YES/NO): NO